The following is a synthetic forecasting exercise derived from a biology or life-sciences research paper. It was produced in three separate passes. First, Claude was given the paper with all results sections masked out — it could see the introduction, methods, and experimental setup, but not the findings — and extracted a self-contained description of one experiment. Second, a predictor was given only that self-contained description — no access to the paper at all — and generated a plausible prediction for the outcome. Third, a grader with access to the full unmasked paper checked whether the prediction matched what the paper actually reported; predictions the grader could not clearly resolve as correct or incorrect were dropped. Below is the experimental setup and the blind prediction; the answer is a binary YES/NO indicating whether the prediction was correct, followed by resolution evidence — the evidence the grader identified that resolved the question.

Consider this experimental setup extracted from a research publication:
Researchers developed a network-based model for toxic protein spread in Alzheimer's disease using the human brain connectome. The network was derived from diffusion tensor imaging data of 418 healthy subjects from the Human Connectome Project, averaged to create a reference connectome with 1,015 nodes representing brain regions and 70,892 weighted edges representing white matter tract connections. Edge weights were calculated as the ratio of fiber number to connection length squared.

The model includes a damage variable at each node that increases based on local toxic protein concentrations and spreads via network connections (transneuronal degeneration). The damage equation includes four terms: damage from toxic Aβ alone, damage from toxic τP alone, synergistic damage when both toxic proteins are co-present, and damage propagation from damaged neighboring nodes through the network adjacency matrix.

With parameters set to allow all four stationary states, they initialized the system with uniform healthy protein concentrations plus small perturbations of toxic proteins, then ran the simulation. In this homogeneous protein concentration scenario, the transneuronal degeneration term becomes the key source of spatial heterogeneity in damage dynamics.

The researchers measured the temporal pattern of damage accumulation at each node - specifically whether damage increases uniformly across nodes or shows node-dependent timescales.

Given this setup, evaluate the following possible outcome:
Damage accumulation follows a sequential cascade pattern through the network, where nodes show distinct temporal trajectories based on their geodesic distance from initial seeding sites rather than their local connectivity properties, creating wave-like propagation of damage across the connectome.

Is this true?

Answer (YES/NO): NO